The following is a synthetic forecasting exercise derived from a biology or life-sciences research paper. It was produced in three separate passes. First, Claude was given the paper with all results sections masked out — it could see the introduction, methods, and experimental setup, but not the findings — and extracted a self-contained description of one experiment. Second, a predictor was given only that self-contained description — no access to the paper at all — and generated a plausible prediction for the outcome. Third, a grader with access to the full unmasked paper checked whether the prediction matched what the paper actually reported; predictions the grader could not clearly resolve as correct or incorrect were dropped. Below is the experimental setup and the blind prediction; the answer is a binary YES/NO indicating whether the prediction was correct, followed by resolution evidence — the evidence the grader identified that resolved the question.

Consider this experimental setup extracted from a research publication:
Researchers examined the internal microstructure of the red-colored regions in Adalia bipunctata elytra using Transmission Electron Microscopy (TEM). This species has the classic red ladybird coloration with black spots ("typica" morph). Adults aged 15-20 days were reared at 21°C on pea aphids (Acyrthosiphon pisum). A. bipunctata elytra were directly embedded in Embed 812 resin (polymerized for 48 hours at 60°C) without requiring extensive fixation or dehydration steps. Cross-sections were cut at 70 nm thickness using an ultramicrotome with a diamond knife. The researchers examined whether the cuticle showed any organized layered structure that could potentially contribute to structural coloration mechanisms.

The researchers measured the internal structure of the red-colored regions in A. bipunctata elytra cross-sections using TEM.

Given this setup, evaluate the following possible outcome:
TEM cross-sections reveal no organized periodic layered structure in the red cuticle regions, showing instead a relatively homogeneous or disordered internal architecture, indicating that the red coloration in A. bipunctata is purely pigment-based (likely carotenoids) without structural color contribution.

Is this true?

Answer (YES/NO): NO